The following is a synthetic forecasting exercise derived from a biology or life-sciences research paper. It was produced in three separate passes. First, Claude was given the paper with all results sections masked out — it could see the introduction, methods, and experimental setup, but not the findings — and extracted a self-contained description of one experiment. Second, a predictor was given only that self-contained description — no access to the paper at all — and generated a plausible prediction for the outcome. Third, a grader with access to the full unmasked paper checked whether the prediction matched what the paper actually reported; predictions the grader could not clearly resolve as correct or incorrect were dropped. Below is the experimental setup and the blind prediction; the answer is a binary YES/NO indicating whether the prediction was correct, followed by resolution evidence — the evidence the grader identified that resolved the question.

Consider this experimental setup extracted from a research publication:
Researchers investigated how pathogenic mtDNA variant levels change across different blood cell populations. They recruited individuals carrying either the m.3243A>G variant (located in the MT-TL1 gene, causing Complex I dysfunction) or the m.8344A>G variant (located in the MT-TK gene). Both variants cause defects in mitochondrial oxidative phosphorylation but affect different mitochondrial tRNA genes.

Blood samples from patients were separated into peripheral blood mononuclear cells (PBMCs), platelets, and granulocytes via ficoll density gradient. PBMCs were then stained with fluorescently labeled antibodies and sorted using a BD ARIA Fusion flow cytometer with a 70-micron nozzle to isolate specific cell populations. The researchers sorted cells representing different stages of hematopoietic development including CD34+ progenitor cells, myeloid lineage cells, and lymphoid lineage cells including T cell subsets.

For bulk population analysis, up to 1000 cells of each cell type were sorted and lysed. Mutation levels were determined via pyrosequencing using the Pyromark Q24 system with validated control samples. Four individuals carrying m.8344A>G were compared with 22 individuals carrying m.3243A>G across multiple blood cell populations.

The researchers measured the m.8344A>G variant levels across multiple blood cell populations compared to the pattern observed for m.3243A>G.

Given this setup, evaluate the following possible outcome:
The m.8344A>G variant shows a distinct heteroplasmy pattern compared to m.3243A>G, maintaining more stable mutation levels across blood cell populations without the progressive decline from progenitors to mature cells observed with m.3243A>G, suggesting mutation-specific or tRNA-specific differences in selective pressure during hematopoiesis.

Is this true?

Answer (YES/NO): NO